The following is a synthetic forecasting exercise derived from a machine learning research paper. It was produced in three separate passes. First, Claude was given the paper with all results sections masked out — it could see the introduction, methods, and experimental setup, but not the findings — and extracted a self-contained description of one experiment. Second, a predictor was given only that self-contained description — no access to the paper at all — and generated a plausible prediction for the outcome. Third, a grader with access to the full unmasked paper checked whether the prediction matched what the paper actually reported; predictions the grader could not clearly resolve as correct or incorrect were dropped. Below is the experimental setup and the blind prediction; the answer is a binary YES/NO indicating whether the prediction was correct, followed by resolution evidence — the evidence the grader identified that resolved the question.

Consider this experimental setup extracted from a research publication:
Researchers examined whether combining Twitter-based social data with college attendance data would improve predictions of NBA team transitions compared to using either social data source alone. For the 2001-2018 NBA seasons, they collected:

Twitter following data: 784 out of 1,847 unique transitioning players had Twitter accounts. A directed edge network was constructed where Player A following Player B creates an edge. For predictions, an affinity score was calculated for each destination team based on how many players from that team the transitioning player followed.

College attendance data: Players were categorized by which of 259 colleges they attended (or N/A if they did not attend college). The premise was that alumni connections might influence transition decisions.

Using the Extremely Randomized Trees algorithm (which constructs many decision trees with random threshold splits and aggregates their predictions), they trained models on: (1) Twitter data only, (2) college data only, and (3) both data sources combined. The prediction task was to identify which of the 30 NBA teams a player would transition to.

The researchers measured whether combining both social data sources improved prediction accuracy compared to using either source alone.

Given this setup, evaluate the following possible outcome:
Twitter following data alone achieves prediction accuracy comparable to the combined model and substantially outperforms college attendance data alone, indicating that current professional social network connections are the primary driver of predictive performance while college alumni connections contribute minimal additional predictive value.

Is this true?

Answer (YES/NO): YES